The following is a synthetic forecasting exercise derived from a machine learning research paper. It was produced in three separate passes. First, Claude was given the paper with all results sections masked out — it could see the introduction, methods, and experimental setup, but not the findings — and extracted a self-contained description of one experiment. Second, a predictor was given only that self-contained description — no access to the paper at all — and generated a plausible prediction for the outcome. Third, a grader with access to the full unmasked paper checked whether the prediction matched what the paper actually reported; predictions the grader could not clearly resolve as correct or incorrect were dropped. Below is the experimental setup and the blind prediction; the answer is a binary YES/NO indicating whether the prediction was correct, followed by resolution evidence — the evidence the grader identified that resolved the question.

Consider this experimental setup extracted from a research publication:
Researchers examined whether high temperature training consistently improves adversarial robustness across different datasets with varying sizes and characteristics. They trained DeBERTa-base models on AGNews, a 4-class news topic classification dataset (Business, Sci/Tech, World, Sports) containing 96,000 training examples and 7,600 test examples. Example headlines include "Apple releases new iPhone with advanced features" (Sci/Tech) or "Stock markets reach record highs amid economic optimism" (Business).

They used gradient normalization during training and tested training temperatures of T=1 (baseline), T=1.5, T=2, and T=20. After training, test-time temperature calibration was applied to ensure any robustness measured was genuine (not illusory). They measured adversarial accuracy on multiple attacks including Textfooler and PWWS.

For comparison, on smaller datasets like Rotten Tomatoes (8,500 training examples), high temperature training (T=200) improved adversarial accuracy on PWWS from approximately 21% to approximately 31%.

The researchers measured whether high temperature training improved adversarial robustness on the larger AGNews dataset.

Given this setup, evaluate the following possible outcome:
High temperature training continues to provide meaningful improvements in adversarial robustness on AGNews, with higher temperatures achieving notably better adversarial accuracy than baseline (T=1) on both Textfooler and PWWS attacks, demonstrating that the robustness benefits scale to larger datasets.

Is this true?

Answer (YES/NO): NO